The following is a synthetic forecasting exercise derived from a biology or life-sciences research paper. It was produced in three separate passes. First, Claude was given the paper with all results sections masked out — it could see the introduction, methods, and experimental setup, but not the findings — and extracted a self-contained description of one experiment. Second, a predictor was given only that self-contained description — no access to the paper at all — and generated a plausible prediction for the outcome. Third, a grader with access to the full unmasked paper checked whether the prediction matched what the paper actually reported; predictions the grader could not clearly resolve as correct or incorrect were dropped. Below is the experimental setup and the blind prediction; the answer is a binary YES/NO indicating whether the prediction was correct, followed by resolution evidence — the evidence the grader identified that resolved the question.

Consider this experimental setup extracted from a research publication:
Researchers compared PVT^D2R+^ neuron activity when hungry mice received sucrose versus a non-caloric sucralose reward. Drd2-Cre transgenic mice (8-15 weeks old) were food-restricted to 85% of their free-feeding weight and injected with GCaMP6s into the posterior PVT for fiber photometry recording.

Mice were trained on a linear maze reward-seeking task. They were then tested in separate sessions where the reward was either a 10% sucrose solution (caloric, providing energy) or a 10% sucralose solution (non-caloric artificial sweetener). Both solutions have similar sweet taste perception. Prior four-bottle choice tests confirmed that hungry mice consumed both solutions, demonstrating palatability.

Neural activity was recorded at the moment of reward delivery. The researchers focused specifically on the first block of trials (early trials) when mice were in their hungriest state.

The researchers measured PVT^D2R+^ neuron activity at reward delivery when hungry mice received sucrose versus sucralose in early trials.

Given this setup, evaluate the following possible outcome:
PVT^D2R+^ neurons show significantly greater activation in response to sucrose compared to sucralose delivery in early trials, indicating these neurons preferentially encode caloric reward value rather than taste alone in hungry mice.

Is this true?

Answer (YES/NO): NO